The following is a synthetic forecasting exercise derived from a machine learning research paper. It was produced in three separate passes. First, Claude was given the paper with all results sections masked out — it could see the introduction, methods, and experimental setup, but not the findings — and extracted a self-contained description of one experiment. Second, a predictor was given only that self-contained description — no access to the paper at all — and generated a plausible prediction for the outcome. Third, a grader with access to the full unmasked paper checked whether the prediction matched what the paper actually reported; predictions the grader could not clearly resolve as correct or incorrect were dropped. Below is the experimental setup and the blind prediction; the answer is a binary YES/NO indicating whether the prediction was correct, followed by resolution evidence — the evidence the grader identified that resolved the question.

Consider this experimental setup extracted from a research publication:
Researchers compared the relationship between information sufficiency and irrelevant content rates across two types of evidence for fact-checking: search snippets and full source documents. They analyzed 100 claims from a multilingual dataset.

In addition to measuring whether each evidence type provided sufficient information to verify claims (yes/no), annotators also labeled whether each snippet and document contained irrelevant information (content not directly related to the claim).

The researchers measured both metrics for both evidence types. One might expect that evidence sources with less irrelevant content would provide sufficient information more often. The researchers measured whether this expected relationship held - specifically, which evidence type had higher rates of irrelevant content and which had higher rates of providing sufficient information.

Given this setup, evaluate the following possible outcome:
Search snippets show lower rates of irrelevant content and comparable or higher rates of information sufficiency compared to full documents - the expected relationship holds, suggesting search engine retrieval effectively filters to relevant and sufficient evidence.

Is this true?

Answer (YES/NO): NO